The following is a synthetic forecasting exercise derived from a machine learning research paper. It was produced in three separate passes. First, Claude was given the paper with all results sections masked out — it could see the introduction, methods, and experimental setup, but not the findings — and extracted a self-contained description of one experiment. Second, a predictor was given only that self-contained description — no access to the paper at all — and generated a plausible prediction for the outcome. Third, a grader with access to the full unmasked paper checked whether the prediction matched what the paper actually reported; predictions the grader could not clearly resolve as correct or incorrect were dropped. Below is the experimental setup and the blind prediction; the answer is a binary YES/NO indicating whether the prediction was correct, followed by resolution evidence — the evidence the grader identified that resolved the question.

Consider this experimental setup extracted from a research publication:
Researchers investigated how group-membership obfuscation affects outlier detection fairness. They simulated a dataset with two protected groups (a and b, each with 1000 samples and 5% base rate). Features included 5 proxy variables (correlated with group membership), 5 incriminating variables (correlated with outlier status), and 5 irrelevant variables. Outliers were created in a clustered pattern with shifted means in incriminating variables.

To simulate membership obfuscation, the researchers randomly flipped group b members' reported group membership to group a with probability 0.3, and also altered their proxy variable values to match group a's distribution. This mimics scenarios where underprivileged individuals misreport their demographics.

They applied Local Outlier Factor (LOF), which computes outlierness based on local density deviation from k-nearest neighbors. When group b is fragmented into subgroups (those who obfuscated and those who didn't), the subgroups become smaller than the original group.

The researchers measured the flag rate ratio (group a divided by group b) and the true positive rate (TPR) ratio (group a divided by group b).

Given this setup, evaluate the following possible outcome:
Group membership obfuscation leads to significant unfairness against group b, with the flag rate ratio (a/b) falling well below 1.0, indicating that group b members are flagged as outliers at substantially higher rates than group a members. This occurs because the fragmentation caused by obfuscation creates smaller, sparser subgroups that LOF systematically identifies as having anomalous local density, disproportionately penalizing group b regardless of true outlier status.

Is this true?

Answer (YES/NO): YES